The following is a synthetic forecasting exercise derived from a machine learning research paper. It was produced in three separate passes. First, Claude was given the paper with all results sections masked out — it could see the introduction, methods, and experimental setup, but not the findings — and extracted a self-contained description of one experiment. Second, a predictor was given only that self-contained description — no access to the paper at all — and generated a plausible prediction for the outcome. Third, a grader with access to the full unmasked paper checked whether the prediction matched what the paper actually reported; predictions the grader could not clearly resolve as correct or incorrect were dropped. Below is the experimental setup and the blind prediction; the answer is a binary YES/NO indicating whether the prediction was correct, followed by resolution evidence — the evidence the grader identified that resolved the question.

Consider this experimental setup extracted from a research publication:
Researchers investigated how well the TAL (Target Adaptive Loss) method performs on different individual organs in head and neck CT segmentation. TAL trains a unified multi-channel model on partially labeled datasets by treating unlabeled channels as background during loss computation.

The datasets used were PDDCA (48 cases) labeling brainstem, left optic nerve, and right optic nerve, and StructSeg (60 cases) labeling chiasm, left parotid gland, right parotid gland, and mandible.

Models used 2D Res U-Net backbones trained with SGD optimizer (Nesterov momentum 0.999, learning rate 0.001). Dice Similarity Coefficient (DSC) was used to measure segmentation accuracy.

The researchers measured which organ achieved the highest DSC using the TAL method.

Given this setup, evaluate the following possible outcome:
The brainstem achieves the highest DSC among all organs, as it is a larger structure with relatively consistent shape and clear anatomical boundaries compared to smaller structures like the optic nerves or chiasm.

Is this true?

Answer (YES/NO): NO